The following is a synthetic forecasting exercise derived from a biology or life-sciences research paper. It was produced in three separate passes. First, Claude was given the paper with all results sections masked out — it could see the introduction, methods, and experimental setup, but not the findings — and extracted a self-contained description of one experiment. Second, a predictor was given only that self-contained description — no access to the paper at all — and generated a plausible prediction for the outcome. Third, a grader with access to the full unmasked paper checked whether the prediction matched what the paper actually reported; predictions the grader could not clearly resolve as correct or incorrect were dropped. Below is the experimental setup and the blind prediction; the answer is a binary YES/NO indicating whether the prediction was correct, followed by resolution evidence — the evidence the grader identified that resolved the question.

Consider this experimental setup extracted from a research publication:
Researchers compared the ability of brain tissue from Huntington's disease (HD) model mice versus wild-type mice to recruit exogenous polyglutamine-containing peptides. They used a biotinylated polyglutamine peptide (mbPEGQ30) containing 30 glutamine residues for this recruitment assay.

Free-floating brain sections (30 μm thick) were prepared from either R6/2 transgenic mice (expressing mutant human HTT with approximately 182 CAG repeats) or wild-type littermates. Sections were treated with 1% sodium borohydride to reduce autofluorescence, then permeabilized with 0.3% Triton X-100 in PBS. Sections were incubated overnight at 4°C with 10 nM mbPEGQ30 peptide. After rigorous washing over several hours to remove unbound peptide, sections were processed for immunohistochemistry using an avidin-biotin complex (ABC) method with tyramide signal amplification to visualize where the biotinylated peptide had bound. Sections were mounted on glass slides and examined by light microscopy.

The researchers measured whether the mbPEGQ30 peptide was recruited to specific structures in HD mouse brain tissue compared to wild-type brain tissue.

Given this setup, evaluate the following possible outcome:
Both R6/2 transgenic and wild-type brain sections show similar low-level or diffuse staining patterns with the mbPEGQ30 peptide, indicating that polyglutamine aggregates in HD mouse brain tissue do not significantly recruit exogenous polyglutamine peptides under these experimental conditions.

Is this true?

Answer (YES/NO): NO